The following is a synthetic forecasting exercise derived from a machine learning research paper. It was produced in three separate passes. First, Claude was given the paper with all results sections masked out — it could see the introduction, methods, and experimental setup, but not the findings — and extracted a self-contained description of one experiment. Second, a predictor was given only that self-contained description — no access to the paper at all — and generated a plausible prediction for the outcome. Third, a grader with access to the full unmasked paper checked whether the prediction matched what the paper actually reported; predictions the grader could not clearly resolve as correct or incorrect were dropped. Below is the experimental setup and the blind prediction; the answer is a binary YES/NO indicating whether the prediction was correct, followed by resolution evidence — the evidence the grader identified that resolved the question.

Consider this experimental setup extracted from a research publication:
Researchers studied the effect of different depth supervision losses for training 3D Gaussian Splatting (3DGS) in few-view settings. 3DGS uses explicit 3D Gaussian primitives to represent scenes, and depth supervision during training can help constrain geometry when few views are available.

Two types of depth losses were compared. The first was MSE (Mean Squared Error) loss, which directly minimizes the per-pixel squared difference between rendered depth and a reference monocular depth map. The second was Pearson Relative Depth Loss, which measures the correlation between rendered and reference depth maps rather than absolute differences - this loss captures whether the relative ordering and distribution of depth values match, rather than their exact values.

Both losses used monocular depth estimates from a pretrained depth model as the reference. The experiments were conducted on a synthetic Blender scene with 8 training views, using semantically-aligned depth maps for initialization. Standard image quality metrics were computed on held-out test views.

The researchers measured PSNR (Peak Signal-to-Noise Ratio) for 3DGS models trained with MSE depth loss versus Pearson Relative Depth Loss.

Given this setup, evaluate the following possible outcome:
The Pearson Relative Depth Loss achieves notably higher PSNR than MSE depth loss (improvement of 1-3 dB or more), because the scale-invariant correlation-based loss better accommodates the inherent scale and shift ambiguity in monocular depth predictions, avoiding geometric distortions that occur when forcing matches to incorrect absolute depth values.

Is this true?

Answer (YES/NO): NO